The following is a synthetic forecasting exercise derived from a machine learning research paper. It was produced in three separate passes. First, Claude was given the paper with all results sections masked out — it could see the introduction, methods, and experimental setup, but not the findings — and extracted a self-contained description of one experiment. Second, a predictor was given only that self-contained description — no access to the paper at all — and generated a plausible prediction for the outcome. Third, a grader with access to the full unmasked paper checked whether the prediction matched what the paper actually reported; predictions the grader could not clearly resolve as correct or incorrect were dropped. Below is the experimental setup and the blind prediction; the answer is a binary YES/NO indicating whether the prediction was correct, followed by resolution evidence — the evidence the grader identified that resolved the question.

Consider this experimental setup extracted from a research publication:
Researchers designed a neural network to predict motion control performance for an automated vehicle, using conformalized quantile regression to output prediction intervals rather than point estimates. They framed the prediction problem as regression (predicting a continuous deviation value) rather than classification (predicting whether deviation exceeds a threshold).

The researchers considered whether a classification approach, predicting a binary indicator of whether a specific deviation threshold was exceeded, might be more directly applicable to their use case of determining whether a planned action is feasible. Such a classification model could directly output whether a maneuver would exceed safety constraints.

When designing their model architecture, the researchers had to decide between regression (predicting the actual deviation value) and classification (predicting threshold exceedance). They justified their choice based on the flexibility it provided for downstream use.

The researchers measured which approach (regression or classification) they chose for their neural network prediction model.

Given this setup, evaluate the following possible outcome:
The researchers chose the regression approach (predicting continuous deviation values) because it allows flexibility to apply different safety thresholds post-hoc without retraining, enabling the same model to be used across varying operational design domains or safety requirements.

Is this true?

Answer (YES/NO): YES